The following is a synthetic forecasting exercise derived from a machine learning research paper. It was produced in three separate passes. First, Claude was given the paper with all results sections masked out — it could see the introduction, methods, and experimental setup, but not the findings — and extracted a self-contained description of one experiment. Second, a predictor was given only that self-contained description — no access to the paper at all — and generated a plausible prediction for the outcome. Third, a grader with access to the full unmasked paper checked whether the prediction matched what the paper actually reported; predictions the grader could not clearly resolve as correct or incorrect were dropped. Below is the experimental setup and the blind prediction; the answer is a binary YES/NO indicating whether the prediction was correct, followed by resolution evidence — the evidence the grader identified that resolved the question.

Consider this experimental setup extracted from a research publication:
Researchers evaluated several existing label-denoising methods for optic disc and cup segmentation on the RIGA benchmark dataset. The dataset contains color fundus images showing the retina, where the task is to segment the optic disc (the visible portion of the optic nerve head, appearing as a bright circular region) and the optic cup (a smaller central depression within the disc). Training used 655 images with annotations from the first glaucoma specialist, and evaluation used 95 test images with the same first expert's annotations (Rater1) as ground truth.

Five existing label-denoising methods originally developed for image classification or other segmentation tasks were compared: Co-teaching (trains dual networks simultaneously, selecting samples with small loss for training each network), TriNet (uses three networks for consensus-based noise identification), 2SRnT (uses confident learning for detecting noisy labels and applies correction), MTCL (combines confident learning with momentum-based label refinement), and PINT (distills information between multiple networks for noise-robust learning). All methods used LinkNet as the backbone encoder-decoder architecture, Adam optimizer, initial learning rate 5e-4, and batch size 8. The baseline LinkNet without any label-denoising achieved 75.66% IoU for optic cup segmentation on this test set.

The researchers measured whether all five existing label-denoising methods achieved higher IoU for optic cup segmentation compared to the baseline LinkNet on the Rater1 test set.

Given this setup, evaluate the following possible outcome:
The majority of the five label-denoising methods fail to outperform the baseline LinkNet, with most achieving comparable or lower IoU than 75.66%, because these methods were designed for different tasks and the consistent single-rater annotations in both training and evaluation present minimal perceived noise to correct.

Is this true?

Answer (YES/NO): NO